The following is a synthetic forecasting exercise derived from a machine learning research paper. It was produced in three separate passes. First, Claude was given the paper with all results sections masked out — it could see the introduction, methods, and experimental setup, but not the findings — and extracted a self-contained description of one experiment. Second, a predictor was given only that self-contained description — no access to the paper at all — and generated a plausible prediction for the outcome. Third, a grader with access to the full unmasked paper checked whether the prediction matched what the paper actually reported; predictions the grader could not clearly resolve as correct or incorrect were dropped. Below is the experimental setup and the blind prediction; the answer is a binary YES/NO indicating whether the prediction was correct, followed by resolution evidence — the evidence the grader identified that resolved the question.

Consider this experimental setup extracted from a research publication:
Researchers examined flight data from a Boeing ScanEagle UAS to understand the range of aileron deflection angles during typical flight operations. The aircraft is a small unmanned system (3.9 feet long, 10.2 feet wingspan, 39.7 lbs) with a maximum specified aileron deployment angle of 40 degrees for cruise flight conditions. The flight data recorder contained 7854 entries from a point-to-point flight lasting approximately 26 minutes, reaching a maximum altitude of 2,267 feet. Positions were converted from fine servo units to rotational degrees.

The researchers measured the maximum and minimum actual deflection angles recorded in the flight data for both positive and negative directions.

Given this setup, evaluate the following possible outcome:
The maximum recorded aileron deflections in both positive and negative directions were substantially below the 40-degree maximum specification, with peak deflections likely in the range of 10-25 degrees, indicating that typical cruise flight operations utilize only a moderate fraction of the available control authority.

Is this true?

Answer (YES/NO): NO